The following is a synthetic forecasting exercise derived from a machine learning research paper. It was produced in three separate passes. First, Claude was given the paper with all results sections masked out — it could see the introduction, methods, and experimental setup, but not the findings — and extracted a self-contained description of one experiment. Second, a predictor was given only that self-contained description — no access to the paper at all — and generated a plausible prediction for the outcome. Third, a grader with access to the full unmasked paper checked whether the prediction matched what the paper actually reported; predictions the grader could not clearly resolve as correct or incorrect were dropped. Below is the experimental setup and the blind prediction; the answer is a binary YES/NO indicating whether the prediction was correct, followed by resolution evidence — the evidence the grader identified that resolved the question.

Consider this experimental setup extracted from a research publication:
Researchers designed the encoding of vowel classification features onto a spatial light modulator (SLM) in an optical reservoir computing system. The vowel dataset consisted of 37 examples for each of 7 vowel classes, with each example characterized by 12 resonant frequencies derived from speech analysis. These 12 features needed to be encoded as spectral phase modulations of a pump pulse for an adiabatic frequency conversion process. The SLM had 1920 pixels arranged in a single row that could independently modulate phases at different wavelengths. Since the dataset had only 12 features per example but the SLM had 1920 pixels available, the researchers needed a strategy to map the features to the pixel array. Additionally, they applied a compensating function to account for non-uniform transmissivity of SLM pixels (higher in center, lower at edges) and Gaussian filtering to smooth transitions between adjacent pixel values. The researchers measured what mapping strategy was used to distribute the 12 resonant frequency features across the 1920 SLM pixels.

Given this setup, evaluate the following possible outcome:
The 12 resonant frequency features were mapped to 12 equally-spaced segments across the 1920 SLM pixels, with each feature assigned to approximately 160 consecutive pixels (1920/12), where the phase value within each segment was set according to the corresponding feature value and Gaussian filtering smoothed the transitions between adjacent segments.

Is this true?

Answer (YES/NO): YES